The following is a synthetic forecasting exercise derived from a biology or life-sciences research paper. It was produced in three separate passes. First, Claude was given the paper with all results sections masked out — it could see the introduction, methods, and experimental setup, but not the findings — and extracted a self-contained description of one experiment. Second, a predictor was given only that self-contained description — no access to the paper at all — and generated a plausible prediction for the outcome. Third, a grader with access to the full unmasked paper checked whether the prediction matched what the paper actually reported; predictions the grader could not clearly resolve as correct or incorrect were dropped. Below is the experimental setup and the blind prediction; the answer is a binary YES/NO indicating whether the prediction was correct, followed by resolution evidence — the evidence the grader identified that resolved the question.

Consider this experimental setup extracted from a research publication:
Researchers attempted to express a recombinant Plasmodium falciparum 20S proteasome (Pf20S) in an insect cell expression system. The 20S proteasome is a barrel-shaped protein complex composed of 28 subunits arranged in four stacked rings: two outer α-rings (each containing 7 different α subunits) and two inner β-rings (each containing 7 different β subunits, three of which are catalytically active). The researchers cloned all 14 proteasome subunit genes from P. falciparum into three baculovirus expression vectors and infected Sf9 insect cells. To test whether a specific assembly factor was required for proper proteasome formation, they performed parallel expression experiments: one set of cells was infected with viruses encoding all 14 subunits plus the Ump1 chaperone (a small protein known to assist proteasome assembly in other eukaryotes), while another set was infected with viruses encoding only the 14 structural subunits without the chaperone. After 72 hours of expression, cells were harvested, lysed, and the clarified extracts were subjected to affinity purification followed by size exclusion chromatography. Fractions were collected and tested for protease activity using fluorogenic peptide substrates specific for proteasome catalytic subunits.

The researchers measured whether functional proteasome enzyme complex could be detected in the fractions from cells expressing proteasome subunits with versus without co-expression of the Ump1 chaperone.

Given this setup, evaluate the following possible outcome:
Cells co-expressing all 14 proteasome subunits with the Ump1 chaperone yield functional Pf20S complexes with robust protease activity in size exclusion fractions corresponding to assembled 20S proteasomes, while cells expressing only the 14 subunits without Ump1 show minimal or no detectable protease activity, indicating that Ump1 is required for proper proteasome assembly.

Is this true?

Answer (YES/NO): YES